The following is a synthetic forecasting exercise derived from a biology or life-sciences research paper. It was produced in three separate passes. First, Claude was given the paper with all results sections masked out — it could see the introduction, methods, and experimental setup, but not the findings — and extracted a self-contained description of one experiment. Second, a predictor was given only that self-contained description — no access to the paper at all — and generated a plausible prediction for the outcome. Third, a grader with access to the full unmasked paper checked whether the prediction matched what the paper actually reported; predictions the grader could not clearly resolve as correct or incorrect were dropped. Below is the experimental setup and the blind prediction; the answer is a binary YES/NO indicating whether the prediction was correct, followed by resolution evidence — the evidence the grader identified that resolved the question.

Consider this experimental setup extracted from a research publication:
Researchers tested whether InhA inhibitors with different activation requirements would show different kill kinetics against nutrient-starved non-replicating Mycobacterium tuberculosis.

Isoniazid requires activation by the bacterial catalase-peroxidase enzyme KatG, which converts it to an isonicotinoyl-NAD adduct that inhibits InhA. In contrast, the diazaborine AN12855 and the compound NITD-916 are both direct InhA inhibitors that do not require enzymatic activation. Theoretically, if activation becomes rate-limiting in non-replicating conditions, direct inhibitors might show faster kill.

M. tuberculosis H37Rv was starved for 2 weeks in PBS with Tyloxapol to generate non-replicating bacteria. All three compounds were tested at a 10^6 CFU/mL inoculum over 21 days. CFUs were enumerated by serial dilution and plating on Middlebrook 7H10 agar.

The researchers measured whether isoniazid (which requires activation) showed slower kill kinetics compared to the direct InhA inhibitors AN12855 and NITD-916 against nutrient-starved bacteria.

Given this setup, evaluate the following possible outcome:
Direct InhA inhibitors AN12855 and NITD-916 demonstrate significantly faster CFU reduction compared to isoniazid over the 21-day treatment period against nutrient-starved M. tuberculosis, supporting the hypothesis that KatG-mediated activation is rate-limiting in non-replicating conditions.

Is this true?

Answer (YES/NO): NO